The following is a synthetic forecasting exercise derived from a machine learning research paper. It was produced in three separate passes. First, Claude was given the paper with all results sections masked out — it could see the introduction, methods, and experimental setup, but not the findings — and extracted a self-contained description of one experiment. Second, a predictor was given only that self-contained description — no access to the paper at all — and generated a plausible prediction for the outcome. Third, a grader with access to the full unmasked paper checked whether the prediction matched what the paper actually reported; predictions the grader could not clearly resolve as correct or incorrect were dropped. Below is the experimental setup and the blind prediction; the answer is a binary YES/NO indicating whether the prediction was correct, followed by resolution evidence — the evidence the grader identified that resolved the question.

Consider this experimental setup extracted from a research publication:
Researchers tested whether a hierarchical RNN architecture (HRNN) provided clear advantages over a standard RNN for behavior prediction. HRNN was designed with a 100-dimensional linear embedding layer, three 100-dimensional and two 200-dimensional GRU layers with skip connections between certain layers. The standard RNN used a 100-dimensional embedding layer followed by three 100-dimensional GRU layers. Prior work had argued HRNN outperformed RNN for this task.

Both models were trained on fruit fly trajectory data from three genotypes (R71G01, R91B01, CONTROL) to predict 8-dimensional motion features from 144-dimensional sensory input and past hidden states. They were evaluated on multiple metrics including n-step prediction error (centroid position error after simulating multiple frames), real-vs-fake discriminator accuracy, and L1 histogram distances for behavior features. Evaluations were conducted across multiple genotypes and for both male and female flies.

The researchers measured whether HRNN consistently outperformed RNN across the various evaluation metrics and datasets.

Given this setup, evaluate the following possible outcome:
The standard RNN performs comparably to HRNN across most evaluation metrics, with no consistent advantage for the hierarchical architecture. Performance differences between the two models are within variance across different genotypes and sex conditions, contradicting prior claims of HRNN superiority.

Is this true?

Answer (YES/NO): YES